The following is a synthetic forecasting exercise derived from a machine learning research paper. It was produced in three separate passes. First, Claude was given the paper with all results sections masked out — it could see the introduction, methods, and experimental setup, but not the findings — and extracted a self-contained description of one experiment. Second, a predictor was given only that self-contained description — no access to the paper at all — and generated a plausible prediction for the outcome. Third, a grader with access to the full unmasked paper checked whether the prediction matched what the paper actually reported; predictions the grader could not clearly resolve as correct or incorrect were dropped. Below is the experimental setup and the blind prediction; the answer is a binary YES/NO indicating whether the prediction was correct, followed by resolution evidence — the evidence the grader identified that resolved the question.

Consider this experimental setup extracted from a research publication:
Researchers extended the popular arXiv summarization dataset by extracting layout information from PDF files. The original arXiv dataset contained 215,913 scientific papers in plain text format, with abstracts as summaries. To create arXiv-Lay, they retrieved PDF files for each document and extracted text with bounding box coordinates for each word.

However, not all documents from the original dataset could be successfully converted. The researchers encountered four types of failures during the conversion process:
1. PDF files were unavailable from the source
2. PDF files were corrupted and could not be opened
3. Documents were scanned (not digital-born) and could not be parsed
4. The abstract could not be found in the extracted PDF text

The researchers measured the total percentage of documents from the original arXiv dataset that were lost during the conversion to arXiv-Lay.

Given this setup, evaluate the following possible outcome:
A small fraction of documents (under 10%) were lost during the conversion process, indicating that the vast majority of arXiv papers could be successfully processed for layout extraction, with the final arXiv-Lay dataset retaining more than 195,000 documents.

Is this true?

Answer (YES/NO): NO